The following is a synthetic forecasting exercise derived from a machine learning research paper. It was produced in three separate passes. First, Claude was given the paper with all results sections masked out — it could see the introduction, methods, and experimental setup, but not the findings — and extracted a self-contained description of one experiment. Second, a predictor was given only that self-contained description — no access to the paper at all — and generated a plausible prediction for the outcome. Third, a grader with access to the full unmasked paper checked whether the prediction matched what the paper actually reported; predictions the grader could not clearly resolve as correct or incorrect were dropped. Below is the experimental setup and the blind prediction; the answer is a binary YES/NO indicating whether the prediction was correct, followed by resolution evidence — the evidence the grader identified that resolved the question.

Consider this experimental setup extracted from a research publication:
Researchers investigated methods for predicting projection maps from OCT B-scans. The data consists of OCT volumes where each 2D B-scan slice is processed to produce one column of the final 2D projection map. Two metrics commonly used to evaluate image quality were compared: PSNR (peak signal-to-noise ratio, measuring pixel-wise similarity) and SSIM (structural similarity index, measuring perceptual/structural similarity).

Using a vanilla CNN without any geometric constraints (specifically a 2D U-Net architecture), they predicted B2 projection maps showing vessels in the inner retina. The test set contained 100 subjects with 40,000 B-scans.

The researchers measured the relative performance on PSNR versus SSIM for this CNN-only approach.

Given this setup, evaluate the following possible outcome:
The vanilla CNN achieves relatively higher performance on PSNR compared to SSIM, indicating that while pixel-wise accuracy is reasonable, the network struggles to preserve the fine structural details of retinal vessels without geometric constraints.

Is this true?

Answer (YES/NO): YES